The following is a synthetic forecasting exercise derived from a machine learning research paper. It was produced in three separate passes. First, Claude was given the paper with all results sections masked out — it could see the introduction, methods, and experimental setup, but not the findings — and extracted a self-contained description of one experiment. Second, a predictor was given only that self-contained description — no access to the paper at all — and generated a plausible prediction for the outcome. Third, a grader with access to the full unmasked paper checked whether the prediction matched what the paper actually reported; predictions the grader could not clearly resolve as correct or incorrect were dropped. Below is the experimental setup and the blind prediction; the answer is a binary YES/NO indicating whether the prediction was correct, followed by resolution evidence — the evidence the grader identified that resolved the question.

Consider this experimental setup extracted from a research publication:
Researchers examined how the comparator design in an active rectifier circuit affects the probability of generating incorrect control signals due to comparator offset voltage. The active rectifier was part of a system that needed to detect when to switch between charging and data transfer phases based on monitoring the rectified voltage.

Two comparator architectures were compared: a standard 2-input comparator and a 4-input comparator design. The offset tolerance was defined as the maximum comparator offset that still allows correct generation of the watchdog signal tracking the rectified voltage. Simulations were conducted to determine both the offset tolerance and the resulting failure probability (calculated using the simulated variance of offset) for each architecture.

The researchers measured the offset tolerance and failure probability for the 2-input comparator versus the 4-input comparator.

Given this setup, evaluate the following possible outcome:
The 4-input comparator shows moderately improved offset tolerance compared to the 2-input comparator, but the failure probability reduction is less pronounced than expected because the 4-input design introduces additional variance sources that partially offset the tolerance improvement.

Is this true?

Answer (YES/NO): NO